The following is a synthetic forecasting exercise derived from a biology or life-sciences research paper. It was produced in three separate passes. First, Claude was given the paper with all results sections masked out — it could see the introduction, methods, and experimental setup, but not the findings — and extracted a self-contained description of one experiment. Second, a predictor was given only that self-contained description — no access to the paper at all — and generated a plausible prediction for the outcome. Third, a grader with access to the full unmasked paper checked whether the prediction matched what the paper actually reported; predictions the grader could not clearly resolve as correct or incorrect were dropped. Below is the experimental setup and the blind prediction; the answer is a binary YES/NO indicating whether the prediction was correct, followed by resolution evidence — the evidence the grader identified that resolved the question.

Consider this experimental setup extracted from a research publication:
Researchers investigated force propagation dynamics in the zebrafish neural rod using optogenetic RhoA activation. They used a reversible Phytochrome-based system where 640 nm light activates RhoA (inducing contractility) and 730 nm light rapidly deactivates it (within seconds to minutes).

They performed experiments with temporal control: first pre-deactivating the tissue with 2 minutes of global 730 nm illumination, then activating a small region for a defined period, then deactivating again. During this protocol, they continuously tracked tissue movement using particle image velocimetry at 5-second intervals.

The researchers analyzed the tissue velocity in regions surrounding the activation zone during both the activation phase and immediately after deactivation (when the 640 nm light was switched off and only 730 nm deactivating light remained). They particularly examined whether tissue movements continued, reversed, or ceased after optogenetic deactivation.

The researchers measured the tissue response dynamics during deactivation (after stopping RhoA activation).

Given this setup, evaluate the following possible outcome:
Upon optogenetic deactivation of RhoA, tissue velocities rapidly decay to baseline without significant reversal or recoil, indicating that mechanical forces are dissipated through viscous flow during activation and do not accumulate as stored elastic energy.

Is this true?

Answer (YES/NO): NO